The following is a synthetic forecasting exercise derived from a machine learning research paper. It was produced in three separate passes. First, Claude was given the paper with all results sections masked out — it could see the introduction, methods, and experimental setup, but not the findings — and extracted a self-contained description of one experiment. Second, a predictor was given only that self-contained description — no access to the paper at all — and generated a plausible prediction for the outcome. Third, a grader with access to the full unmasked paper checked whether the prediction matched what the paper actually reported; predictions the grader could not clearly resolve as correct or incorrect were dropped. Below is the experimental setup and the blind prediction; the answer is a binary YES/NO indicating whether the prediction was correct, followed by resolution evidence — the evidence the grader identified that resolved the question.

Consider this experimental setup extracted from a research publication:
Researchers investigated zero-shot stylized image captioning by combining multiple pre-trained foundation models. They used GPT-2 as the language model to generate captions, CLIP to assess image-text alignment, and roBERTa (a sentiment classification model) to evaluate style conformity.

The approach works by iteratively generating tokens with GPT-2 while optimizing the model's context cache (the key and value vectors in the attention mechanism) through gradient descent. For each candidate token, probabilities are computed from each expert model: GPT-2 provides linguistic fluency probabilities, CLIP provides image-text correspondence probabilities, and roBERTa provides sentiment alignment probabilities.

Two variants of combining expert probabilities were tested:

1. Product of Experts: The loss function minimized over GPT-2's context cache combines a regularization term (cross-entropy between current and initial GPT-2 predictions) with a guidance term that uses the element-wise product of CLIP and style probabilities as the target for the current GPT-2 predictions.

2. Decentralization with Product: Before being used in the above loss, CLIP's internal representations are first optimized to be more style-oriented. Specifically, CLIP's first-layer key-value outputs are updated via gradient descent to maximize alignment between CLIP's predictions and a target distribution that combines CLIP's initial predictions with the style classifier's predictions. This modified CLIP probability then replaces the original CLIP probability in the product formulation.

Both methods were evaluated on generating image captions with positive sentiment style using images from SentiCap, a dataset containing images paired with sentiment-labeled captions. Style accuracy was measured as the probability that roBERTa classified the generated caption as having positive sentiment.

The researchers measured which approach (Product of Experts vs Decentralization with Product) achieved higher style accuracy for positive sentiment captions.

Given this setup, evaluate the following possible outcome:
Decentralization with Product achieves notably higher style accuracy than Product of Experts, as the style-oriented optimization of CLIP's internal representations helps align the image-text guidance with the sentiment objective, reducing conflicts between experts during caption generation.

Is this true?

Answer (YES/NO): NO